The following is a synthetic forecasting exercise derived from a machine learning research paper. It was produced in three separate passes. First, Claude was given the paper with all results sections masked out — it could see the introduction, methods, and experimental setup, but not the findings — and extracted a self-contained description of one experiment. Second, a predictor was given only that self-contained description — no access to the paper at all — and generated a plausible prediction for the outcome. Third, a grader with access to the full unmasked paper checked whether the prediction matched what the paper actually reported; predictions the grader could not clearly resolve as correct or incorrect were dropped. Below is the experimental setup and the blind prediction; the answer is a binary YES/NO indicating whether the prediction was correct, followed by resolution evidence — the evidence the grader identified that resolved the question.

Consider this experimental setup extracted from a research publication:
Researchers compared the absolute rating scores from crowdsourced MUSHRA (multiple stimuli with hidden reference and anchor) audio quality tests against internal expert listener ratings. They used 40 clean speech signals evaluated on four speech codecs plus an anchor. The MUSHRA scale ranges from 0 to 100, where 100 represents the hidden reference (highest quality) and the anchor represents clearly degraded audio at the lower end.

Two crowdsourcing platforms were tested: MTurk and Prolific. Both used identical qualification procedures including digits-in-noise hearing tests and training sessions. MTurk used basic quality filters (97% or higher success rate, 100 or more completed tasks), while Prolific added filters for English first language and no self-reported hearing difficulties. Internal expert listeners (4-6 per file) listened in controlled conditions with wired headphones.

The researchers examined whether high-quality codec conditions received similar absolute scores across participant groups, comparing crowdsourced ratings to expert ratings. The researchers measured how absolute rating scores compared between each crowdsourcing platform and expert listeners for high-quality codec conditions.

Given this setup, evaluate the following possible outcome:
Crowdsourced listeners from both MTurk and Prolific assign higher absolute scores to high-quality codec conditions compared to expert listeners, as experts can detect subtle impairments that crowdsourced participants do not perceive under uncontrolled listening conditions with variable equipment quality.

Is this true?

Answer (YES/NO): NO